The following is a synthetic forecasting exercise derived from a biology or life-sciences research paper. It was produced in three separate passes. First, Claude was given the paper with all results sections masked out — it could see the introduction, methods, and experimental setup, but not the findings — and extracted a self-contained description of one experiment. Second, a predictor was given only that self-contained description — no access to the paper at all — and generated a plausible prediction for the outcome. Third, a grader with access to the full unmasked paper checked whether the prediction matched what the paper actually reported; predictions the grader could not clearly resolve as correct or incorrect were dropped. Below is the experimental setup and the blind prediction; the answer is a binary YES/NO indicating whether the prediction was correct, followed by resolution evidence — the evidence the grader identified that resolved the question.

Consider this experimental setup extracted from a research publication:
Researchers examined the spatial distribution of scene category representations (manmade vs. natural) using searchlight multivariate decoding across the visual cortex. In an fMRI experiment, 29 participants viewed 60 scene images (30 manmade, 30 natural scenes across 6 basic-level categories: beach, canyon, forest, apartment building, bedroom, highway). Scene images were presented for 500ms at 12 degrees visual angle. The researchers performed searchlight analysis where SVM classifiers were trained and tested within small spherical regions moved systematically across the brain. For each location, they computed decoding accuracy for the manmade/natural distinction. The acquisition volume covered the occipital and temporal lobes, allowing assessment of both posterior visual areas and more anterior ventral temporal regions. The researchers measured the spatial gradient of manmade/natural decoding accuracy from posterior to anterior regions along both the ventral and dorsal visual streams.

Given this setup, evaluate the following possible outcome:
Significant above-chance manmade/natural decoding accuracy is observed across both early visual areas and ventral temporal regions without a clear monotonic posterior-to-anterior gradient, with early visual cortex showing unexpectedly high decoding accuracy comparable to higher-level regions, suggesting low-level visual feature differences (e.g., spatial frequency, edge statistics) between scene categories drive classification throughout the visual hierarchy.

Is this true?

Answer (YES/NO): NO